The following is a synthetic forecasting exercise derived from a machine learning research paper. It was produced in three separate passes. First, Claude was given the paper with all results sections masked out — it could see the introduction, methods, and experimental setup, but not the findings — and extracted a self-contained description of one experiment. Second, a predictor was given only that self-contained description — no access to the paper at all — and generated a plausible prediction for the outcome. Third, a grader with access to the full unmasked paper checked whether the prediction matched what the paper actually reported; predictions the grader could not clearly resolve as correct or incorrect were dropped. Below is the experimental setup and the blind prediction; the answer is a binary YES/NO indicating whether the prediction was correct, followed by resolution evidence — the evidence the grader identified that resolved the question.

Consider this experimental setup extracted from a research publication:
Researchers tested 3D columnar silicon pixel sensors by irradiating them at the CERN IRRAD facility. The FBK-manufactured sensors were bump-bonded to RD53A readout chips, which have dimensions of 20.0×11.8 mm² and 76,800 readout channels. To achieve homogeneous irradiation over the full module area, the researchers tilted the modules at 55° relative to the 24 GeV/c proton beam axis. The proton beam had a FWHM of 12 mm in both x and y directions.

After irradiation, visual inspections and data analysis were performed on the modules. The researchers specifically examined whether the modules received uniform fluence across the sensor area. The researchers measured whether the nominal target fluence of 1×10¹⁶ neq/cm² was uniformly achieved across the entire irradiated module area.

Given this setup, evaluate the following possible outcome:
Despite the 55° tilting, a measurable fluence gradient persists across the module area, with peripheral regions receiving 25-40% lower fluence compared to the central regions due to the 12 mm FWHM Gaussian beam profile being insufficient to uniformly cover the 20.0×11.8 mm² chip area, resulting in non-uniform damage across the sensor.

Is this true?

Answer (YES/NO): NO